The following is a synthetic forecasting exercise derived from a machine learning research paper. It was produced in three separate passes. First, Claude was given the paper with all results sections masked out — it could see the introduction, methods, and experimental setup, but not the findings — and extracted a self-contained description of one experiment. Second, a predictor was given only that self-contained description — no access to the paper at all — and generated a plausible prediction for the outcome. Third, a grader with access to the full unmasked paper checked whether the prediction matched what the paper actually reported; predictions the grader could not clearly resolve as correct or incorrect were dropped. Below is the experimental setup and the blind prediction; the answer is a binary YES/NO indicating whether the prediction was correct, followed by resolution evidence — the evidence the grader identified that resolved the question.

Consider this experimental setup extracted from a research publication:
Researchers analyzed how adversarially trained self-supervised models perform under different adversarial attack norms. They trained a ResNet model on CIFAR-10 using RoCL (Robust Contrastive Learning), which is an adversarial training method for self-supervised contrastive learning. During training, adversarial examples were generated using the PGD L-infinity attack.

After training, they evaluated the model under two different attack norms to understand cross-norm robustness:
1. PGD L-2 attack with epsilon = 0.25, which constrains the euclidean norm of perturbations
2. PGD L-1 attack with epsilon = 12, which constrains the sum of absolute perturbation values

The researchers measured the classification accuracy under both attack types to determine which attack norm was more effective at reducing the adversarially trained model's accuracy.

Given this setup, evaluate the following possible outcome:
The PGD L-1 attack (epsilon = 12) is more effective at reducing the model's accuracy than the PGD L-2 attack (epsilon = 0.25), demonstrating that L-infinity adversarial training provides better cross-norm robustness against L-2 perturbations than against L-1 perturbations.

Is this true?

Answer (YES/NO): NO